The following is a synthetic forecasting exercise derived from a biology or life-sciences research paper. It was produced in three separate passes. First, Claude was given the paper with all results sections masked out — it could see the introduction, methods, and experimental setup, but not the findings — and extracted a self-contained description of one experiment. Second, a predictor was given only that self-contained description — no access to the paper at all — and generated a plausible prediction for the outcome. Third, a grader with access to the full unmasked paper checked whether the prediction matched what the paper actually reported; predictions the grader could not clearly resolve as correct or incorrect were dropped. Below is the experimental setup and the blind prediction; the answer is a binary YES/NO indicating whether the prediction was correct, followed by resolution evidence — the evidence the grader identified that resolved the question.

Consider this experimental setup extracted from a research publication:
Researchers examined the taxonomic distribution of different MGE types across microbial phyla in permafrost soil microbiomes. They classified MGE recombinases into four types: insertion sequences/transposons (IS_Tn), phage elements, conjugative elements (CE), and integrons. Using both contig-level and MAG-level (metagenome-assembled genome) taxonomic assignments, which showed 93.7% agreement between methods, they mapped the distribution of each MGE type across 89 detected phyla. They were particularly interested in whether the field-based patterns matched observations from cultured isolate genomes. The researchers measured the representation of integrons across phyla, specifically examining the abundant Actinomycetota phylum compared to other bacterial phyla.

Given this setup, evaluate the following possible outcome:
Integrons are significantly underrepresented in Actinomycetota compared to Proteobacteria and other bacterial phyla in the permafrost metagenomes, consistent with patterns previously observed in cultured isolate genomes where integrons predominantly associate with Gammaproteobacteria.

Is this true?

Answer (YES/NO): YES